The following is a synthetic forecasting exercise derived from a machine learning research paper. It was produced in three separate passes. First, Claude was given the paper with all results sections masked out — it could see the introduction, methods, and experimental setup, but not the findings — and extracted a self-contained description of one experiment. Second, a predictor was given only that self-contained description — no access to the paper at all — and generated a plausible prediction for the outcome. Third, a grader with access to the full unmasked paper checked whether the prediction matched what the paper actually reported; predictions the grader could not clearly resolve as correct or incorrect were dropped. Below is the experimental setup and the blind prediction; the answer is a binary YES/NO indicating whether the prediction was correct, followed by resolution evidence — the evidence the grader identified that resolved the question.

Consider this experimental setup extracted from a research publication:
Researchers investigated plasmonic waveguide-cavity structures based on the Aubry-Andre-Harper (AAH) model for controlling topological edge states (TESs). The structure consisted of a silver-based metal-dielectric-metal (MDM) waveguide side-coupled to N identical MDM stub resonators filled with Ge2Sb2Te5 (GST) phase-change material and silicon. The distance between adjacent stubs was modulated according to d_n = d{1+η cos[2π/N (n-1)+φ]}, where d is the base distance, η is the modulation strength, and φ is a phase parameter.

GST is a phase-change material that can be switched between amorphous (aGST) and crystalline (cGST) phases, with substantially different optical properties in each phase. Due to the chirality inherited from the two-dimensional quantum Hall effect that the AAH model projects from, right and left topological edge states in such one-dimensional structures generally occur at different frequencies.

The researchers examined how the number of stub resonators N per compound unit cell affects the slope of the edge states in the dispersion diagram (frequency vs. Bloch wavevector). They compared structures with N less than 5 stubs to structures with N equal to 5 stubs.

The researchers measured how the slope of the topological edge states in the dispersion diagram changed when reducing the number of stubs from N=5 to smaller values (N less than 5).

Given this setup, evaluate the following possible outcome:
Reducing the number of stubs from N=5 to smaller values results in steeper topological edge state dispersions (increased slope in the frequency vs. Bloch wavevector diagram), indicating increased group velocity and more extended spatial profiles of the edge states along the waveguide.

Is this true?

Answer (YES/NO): YES